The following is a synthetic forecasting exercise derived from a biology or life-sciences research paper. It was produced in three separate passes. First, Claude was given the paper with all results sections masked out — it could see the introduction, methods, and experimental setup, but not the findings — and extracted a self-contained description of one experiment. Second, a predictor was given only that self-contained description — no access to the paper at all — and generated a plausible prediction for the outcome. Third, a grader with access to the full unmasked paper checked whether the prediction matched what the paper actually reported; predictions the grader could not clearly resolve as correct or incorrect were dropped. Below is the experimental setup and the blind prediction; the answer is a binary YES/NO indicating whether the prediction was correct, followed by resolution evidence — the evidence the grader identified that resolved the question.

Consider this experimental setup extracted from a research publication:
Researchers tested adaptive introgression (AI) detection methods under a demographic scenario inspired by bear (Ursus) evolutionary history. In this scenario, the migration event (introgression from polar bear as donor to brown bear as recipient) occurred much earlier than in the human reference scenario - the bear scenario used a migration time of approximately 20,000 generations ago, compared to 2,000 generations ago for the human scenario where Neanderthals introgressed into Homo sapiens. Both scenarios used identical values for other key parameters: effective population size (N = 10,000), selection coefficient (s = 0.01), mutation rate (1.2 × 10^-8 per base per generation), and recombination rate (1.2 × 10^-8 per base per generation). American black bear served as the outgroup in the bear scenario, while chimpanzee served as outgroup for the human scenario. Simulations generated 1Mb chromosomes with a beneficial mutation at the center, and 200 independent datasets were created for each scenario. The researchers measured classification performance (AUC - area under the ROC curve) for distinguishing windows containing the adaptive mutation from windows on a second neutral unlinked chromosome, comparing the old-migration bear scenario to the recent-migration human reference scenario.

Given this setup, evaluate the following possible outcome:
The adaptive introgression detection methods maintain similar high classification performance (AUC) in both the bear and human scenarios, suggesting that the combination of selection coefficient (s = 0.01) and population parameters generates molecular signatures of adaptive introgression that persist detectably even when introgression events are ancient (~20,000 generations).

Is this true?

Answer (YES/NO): NO